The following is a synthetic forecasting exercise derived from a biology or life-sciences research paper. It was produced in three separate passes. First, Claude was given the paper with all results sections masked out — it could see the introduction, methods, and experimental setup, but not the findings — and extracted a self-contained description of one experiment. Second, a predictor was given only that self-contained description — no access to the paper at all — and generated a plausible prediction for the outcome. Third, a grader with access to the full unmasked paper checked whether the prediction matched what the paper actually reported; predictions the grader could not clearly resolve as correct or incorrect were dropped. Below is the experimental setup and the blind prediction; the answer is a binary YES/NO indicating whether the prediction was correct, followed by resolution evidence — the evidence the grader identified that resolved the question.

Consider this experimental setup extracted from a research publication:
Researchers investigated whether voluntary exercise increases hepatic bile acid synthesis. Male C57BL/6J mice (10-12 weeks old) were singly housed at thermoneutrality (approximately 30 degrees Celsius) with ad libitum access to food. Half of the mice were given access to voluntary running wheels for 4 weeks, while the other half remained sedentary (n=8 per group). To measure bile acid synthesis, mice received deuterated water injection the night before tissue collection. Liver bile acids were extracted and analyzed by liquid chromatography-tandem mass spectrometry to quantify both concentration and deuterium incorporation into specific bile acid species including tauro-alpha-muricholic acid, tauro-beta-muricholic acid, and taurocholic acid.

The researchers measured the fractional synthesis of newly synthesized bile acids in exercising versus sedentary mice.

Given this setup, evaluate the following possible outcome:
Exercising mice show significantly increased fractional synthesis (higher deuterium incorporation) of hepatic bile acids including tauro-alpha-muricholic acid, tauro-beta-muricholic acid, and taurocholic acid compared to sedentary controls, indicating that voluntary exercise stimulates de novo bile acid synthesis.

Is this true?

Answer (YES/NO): YES